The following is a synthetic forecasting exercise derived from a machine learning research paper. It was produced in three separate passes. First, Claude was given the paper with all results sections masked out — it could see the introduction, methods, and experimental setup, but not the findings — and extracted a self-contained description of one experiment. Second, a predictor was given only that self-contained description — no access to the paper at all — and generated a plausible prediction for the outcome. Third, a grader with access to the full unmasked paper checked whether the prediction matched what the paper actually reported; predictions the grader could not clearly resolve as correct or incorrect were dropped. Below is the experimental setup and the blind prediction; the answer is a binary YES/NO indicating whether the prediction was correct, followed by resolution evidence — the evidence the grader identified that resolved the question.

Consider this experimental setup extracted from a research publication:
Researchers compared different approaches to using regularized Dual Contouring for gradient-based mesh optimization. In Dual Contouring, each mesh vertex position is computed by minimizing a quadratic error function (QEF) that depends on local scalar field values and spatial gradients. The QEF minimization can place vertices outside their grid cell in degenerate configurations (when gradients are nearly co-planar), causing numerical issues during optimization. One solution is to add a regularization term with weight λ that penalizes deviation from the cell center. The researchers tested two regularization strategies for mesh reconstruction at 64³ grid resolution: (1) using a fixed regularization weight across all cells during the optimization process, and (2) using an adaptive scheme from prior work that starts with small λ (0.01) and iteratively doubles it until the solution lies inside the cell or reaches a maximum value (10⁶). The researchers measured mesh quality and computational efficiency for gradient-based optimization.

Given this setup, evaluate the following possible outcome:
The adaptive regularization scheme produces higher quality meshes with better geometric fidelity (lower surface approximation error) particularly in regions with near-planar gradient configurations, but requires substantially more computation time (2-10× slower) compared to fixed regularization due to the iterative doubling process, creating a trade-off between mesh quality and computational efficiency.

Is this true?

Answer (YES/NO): NO